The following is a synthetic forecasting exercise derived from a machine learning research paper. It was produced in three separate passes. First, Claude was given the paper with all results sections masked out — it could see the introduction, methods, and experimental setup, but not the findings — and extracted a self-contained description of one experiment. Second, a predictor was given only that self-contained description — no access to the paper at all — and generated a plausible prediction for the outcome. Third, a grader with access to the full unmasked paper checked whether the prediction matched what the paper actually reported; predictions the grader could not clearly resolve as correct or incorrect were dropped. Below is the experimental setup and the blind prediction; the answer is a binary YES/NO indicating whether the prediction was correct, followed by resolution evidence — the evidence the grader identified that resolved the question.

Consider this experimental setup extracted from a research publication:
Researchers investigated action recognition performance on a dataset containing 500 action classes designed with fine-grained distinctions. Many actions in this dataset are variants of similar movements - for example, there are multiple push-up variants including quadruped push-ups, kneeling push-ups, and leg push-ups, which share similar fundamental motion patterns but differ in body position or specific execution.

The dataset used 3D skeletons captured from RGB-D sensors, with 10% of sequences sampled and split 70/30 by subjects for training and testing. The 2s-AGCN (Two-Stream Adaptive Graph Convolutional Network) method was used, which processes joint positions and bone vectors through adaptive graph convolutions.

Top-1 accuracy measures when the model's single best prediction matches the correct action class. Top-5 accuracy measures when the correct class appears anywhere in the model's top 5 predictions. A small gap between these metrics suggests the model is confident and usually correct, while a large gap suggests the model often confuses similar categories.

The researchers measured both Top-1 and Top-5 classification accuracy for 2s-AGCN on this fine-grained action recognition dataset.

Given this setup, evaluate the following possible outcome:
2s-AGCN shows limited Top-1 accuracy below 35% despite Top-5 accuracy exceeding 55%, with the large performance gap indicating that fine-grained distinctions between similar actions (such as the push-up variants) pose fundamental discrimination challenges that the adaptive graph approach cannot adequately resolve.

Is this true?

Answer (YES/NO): NO